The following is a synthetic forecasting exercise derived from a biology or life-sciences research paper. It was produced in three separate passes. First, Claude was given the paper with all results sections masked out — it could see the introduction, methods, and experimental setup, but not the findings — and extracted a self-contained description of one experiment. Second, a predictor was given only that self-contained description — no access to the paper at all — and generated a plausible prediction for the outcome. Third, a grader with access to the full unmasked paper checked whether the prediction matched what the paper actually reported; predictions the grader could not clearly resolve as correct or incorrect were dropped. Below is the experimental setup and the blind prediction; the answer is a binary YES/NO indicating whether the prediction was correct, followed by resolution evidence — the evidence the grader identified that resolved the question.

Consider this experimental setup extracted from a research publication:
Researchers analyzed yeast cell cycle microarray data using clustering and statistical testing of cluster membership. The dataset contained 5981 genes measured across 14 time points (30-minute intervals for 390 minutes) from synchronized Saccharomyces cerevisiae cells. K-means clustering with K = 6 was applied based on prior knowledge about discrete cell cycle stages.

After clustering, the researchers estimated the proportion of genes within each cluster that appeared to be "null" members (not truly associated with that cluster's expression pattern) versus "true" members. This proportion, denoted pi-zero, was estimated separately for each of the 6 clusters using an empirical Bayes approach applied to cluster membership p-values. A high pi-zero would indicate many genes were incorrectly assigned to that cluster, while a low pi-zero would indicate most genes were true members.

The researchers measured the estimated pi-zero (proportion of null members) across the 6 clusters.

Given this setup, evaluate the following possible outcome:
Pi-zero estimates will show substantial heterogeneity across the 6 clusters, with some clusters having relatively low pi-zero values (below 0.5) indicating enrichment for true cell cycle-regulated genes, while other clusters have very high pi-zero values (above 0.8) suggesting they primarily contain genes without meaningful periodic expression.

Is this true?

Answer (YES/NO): NO